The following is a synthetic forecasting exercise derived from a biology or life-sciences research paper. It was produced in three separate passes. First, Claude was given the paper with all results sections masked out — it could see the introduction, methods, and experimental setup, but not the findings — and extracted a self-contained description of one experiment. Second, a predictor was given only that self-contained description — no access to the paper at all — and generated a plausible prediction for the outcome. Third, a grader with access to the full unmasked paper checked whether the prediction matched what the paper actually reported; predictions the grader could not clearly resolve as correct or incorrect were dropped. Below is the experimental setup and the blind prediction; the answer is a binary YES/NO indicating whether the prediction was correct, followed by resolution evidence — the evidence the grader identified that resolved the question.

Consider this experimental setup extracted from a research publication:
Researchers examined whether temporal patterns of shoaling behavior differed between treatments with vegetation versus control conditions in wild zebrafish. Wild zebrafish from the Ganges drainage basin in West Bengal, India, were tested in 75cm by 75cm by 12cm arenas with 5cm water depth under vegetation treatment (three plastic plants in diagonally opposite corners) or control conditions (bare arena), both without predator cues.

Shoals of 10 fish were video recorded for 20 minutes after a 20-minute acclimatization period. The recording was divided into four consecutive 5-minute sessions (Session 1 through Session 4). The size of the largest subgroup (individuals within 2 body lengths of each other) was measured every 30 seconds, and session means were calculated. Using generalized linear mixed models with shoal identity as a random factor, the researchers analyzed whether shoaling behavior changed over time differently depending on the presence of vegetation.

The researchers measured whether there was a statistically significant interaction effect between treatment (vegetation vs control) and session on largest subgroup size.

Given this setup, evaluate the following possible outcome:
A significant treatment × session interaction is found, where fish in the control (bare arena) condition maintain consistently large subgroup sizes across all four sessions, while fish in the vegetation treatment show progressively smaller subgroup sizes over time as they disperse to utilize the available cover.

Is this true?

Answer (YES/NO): NO